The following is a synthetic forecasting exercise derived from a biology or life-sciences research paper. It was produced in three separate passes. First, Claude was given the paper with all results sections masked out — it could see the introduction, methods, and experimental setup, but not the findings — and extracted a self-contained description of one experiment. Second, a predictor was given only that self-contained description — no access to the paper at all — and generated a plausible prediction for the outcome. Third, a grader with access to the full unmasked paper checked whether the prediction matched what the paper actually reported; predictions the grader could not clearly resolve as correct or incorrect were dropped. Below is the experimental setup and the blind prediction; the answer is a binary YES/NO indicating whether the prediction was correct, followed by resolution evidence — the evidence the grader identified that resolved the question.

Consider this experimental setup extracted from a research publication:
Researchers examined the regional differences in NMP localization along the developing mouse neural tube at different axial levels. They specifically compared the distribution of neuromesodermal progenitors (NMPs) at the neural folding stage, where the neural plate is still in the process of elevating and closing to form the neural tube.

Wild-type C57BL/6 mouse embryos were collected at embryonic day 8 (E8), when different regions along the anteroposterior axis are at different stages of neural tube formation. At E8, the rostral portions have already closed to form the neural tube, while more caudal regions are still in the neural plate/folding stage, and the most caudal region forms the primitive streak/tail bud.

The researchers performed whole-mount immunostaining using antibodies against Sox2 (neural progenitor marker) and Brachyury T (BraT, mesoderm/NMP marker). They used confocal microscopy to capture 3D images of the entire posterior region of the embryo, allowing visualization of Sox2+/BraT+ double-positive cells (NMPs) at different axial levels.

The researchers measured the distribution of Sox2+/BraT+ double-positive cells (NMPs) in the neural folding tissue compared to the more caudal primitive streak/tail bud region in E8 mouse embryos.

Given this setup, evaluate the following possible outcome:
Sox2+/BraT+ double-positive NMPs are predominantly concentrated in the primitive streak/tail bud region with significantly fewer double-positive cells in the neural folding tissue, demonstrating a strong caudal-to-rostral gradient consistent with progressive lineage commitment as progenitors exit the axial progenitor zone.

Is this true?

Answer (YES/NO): NO